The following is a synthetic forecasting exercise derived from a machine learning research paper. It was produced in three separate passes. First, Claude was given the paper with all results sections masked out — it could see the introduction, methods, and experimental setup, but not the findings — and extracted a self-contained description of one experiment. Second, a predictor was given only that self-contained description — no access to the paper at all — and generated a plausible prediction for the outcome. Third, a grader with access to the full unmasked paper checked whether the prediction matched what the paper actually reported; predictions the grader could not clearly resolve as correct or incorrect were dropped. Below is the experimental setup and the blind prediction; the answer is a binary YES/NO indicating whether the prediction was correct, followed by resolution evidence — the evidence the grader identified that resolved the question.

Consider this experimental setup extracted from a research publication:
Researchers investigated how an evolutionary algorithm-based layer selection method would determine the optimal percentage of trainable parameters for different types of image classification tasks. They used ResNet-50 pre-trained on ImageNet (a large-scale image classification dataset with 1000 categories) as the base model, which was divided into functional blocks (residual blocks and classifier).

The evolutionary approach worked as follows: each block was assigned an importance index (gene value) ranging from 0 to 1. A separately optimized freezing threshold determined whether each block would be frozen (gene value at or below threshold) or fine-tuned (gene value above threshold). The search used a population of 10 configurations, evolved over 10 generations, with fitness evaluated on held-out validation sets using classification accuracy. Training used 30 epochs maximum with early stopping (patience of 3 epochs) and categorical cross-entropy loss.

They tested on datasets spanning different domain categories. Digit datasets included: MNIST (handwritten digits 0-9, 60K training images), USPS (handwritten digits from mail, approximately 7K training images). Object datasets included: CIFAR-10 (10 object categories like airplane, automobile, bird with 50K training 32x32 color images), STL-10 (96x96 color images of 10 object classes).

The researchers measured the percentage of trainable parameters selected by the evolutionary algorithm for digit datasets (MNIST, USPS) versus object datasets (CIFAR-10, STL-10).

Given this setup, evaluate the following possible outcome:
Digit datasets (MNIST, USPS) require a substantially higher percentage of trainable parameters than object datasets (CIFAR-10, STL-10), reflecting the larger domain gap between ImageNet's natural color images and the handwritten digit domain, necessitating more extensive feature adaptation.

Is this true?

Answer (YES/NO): NO